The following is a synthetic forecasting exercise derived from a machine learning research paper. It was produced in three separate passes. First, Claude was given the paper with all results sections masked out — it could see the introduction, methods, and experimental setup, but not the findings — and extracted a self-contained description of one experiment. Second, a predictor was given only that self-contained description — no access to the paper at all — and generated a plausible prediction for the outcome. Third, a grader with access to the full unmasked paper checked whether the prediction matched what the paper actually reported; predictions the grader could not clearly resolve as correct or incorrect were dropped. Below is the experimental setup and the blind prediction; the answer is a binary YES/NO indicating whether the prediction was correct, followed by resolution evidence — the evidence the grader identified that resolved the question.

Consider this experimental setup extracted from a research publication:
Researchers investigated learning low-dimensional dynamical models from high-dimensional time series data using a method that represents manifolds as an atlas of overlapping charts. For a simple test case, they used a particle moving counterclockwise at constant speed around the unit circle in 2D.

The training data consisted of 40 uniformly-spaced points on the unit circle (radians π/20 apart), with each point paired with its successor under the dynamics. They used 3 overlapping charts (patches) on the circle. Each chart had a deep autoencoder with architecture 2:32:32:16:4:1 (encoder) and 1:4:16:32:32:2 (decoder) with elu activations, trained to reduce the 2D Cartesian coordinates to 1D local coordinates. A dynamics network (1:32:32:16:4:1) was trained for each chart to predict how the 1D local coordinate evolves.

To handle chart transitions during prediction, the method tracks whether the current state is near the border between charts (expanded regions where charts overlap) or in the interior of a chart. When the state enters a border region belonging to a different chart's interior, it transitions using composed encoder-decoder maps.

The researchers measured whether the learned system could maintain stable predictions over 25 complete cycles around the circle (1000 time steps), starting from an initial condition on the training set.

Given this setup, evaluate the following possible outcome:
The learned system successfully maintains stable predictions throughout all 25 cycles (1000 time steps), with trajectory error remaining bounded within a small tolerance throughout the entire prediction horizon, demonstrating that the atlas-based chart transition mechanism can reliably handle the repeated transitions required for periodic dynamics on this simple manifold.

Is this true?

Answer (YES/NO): YES